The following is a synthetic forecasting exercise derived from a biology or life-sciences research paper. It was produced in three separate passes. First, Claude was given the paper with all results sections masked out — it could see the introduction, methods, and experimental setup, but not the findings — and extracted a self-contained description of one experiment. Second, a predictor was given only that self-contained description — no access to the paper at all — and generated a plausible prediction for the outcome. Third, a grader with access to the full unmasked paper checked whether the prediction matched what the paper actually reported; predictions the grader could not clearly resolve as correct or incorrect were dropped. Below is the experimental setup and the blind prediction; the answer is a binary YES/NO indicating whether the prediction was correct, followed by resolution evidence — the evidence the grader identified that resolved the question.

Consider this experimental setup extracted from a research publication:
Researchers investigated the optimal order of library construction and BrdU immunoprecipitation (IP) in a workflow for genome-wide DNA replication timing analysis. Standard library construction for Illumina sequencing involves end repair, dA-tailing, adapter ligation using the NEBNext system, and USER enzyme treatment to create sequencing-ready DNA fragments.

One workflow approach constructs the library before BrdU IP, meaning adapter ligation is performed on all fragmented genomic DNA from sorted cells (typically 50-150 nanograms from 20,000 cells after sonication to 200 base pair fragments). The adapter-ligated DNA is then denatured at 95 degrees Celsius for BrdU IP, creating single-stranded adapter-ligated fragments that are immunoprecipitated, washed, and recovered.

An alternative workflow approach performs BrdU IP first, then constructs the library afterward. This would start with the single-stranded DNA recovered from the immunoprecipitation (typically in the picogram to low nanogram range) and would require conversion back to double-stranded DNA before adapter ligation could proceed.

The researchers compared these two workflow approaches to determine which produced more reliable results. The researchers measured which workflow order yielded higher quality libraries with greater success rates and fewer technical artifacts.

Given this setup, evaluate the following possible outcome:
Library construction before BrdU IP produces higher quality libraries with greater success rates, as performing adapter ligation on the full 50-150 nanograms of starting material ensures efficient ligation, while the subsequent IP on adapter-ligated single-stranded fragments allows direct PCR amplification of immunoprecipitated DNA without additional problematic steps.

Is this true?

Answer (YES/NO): YES